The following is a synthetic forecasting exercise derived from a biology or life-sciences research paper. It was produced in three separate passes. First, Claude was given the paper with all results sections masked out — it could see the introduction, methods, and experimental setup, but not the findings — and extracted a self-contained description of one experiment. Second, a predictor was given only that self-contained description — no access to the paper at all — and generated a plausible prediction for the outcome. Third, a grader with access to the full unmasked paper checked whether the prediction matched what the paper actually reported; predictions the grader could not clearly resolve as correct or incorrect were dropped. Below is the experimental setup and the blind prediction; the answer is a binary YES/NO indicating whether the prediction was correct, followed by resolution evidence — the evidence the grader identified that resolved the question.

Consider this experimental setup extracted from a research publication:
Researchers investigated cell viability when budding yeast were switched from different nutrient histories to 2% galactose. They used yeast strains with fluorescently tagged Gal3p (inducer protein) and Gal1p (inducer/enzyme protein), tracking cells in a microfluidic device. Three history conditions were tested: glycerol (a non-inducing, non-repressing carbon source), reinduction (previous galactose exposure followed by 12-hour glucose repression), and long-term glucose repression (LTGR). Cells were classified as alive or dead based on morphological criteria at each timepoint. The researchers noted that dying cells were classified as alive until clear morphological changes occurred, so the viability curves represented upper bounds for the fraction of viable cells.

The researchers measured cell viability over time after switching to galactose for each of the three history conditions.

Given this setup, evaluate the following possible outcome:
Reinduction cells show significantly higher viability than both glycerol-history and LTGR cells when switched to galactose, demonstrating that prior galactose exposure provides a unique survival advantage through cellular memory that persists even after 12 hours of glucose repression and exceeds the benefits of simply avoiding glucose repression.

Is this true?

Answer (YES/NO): NO